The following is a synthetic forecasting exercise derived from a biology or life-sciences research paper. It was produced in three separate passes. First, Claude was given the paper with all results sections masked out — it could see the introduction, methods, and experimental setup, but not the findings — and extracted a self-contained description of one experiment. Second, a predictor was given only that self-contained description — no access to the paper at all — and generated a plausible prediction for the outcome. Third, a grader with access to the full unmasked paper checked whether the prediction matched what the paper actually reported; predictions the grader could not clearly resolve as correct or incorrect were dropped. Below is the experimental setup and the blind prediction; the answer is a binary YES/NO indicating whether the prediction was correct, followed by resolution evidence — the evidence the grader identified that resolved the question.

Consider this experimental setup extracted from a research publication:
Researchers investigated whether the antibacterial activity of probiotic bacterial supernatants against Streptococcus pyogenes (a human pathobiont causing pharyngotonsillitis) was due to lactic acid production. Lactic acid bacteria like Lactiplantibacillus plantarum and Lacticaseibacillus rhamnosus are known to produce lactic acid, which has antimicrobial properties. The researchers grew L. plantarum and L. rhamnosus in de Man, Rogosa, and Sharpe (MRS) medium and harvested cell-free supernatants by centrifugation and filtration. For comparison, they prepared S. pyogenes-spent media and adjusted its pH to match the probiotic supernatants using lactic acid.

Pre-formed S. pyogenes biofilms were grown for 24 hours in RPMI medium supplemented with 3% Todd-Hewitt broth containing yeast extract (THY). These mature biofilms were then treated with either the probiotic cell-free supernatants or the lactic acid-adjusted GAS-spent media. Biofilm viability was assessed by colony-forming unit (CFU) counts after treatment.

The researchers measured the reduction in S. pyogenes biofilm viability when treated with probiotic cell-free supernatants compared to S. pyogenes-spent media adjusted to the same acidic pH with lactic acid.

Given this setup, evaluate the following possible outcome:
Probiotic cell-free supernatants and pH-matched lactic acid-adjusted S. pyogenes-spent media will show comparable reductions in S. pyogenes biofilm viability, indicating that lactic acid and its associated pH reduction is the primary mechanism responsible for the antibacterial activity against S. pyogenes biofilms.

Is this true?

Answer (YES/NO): NO